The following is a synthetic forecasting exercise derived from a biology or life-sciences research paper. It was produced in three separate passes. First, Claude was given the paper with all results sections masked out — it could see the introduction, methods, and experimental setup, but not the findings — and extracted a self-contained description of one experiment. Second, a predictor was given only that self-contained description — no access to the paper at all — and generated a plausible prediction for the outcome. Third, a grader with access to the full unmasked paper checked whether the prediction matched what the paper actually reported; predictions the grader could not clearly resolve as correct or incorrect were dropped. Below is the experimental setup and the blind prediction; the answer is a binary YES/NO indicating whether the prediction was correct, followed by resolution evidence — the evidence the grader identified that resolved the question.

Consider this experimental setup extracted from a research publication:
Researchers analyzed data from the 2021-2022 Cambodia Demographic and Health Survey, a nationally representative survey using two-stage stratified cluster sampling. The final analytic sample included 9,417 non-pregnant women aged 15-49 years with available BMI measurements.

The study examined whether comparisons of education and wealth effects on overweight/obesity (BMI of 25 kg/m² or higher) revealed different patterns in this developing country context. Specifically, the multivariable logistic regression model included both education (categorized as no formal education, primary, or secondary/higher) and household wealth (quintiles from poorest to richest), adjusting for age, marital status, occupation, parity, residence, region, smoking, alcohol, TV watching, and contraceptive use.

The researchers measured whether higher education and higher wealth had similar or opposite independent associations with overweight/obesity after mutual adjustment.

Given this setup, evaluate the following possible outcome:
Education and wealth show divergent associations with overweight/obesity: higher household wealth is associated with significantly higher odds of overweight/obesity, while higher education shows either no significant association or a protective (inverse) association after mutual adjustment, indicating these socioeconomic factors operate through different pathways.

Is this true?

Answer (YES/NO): YES